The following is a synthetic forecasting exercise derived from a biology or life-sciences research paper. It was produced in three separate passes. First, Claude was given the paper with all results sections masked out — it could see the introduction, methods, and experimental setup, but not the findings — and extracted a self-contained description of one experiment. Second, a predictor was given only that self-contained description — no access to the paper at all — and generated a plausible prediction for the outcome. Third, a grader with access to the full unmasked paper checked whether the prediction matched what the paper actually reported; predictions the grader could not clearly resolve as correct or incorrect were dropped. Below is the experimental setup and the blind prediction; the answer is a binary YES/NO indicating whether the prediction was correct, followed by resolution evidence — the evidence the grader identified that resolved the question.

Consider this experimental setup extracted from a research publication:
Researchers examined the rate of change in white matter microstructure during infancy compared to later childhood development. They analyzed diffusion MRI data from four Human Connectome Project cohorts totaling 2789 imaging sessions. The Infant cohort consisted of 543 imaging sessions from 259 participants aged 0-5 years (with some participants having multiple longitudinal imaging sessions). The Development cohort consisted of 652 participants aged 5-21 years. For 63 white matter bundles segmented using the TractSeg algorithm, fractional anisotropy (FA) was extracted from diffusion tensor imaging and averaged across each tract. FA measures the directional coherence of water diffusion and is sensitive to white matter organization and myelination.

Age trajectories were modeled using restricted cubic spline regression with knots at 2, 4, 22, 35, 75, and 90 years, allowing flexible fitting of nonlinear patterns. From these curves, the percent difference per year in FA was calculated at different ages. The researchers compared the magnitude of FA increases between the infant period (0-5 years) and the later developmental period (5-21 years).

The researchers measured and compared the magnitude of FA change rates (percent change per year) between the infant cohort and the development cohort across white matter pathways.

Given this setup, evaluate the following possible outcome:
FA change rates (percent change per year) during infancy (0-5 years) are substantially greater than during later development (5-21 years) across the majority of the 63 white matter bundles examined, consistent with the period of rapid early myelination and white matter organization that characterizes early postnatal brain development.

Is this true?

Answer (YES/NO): YES